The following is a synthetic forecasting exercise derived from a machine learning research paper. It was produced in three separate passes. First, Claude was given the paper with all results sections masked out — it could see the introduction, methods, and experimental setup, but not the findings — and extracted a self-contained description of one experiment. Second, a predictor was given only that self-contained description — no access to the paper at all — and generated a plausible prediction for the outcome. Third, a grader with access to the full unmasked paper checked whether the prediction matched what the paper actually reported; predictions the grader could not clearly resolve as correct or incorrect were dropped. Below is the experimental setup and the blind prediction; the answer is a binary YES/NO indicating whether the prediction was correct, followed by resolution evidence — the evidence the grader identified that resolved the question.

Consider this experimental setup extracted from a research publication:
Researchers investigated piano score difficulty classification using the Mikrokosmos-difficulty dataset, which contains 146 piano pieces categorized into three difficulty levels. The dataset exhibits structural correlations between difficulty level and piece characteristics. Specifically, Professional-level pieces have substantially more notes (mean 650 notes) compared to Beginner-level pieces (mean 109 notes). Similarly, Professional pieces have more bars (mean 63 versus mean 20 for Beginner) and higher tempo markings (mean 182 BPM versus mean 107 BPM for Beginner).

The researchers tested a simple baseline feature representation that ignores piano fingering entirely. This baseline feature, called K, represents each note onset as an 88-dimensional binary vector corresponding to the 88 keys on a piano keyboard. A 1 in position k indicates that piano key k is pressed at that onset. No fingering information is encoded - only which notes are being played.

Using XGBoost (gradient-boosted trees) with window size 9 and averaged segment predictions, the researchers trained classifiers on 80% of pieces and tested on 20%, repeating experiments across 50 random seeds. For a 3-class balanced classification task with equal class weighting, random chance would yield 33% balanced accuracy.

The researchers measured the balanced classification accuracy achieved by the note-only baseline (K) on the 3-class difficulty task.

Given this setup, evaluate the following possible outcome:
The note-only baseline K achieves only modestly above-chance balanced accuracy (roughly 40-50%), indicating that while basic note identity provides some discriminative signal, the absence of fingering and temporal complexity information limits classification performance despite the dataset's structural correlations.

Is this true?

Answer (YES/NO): NO